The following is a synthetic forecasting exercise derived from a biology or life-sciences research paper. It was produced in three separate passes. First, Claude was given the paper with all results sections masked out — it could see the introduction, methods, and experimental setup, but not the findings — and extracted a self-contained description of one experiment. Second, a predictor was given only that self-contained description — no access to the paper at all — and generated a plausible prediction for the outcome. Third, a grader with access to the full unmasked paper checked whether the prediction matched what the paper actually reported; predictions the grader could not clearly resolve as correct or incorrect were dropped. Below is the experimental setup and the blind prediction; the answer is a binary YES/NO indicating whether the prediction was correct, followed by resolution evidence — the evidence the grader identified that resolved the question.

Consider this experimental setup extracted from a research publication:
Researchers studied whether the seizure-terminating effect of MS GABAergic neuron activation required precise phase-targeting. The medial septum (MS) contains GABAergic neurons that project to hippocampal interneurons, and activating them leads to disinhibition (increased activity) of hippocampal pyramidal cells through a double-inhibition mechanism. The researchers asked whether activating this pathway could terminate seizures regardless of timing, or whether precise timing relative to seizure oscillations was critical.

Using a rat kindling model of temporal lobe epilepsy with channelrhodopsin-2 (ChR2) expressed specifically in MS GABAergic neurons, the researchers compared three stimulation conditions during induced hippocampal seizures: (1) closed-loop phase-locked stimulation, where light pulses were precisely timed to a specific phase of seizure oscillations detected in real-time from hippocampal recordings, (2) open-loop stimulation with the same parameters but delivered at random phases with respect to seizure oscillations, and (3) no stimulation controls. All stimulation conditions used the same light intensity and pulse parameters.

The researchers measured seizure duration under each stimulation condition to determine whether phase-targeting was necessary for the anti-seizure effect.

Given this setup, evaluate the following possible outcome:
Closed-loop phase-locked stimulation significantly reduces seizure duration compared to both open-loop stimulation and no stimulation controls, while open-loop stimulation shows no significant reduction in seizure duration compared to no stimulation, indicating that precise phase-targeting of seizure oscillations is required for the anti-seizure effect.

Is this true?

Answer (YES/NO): YES